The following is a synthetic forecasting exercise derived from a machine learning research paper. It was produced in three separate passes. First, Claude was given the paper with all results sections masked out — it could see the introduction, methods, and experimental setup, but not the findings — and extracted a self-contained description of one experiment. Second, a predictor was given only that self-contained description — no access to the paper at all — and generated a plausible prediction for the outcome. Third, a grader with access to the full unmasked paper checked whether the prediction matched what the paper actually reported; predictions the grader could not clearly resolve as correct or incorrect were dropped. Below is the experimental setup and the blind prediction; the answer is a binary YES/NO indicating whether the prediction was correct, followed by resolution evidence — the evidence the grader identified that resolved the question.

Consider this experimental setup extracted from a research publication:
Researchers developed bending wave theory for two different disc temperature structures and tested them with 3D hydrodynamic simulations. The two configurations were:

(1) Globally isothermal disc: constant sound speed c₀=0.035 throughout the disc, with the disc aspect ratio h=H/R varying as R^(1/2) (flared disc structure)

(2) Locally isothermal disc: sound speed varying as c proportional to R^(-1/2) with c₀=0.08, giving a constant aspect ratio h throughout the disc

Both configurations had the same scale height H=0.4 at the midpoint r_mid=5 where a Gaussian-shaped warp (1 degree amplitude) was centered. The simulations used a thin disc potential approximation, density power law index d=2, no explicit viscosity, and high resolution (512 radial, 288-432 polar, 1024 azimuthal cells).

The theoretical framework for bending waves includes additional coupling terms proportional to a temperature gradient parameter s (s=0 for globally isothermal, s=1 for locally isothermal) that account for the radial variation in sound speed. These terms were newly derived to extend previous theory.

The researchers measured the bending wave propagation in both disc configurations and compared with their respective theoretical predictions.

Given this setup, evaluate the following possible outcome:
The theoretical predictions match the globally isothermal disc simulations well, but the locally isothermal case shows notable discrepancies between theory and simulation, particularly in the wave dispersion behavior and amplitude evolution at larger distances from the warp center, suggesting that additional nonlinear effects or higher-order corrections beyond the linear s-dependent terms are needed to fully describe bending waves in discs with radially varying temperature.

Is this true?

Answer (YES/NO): NO